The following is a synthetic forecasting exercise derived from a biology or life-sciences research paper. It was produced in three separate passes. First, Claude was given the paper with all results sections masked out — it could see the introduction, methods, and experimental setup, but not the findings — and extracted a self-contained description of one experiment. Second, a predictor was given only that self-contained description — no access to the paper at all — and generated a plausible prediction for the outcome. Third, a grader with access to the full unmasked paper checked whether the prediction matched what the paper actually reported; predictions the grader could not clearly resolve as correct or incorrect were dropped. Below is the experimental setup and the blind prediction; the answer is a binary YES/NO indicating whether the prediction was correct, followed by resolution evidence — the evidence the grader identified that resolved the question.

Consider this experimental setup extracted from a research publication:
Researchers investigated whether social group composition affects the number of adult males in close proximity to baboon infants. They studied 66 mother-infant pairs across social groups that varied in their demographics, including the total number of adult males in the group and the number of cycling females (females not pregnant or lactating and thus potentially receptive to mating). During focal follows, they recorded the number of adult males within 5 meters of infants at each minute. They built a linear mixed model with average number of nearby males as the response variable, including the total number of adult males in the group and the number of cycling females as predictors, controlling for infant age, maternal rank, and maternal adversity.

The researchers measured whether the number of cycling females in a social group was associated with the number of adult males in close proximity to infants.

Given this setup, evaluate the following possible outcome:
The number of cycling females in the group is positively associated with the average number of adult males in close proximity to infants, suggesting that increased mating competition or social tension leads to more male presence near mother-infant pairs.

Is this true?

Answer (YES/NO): NO